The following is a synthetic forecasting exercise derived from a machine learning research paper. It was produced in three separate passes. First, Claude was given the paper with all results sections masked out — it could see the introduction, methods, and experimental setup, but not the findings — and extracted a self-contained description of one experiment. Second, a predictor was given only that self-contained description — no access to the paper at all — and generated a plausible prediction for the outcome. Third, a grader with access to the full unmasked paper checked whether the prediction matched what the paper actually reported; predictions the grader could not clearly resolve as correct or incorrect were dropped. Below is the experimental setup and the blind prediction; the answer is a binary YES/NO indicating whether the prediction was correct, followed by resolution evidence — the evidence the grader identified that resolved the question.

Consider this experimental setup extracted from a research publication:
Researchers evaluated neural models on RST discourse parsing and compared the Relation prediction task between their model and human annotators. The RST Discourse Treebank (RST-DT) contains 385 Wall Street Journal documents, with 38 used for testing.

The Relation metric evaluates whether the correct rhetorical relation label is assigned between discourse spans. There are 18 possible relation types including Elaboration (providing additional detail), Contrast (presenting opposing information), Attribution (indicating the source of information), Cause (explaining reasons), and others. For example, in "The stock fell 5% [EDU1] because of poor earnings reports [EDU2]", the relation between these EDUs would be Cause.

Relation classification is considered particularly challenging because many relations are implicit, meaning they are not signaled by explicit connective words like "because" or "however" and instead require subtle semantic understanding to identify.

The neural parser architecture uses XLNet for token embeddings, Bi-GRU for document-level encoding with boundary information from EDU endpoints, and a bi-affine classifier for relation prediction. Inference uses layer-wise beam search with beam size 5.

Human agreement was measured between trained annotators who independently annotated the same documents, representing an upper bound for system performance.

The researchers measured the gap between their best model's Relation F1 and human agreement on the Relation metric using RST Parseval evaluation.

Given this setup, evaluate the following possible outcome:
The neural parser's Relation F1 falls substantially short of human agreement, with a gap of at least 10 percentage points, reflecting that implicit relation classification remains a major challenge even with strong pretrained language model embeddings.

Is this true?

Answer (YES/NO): NO